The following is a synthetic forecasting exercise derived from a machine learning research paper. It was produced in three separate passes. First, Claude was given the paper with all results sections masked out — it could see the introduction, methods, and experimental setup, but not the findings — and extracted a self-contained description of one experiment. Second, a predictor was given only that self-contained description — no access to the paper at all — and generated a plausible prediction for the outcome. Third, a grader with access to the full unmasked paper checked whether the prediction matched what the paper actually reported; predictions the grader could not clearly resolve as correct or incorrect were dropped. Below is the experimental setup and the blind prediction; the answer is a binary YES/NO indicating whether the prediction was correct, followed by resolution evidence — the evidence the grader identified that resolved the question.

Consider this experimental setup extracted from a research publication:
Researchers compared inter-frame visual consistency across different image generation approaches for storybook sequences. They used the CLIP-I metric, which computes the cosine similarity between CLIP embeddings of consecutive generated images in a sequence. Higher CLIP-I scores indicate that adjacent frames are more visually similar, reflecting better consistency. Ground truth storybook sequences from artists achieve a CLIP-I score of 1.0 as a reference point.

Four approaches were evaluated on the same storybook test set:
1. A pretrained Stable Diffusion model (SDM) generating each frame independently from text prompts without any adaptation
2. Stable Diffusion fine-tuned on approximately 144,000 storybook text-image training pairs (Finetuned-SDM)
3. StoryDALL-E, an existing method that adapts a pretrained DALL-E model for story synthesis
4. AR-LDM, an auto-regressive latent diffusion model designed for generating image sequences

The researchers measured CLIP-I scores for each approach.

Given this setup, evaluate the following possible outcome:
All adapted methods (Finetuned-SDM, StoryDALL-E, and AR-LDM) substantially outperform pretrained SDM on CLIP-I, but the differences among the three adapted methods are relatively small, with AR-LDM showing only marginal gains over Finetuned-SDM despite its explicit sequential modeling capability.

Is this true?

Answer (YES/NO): NO